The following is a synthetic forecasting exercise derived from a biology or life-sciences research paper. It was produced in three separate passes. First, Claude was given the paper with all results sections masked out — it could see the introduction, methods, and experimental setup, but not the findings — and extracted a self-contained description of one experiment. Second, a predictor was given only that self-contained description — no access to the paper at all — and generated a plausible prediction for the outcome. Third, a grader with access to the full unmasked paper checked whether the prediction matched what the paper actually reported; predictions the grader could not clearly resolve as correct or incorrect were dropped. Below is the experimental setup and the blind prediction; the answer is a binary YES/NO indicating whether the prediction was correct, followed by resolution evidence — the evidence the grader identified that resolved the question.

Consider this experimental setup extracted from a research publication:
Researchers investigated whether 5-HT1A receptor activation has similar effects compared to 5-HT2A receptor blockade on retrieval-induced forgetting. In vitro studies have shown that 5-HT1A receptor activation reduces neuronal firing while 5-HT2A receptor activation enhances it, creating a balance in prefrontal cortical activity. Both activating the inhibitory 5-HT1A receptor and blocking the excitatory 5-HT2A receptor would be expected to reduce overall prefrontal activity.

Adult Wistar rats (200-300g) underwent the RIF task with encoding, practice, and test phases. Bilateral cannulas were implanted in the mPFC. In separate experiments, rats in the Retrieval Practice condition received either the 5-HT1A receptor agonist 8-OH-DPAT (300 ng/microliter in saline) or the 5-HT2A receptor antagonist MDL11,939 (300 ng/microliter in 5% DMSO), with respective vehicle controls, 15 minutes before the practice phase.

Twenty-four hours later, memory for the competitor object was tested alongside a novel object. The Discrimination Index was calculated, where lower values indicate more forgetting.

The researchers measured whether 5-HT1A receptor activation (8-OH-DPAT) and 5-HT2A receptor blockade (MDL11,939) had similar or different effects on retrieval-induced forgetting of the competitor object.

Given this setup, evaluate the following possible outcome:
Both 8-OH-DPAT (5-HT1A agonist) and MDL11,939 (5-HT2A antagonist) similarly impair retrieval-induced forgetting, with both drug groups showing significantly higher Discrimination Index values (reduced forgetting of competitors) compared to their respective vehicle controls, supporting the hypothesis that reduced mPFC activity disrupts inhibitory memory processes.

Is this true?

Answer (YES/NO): YES